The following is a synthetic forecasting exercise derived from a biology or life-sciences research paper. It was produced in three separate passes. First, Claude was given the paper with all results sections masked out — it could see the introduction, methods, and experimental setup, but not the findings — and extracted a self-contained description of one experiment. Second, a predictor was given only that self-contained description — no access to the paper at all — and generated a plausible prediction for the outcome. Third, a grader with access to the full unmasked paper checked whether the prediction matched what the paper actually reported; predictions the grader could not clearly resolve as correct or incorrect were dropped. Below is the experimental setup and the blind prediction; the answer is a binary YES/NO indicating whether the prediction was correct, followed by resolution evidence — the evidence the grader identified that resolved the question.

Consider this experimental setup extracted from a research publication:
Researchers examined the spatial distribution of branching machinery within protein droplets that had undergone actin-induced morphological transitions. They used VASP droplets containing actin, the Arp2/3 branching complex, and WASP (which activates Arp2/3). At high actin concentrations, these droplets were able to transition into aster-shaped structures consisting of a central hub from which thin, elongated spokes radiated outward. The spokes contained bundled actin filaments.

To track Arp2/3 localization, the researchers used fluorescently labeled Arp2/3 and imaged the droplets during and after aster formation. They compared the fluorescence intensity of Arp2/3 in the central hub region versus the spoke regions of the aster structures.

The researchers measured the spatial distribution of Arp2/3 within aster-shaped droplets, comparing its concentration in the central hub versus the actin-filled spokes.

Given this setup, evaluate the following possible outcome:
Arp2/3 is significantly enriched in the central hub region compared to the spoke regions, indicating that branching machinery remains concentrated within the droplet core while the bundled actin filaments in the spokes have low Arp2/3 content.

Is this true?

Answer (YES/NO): YES